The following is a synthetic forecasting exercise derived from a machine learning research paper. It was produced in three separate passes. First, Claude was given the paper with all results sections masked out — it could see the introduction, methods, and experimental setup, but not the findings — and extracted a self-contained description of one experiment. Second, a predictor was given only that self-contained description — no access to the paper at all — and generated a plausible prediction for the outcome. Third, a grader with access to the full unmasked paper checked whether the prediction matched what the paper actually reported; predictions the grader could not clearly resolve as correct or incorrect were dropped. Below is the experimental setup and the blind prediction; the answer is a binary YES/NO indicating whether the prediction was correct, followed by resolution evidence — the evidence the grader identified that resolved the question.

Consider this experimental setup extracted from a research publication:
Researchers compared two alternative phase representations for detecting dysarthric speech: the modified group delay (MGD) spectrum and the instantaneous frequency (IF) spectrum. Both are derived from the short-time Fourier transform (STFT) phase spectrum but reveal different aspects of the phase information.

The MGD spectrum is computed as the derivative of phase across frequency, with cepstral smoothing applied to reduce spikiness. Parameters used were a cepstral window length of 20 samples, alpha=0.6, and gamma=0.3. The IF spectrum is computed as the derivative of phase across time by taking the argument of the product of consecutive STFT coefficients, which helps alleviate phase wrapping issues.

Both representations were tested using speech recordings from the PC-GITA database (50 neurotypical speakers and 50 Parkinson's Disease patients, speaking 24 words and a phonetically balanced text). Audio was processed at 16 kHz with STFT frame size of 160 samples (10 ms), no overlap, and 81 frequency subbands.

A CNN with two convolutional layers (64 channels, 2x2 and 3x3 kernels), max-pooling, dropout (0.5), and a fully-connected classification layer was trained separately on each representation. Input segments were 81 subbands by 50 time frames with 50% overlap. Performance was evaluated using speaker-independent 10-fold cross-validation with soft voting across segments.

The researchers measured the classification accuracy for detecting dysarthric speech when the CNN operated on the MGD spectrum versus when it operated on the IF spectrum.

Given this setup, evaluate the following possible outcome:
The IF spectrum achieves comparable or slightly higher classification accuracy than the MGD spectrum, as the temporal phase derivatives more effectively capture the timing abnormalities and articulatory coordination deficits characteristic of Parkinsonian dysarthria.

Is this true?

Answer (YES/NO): YES